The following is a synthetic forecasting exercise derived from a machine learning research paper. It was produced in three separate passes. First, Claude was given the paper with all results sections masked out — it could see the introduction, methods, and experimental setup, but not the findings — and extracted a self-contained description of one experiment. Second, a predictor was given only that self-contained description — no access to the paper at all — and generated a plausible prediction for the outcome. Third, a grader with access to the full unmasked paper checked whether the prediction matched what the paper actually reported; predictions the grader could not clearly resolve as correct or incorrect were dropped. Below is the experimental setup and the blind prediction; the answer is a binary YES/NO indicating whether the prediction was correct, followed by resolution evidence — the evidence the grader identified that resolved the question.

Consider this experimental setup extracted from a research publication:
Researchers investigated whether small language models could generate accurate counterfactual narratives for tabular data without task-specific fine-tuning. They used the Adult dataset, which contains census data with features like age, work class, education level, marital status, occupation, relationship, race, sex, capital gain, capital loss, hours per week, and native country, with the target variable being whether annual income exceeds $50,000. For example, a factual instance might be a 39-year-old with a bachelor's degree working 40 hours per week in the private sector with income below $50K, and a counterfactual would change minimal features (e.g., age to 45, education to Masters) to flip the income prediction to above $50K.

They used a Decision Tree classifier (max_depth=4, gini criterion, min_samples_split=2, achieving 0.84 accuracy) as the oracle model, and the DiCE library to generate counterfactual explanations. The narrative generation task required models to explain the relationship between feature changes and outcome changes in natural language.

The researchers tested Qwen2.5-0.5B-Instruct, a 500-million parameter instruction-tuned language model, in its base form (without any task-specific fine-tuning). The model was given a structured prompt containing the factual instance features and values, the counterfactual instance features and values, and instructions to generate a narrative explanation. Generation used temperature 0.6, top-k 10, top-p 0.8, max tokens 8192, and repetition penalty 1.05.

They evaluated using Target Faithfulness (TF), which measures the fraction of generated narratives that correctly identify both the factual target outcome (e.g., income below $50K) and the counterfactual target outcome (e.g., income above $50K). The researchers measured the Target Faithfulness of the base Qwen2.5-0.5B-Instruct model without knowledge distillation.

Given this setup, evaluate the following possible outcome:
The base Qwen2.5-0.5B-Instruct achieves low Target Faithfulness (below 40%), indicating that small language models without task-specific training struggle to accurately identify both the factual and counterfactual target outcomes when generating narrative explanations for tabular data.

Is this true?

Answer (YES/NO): YES